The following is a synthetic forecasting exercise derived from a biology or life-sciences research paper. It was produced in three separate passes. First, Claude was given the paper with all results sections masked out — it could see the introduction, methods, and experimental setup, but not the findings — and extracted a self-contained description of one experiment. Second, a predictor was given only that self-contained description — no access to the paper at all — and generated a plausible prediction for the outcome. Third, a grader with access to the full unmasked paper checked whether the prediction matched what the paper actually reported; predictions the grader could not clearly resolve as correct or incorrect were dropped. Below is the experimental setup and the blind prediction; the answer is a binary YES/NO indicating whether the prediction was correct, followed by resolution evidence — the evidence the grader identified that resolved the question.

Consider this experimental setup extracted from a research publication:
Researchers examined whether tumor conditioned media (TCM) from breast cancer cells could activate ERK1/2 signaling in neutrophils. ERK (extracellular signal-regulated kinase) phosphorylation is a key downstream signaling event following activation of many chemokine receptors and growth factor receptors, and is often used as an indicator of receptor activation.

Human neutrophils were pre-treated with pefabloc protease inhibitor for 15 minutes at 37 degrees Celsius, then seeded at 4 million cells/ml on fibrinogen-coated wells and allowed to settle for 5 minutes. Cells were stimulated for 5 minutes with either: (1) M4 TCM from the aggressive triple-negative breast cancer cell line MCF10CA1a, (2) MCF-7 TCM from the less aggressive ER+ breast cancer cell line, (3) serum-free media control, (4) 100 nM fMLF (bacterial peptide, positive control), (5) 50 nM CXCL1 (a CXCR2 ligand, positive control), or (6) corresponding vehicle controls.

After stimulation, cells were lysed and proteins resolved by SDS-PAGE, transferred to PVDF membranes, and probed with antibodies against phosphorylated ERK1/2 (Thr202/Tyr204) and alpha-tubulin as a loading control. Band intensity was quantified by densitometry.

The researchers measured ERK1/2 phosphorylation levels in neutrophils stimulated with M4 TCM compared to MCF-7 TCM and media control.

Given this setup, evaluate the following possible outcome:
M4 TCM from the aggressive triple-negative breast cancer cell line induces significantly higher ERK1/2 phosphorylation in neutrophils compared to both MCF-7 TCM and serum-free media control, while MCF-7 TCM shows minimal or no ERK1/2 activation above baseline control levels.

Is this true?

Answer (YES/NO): YES